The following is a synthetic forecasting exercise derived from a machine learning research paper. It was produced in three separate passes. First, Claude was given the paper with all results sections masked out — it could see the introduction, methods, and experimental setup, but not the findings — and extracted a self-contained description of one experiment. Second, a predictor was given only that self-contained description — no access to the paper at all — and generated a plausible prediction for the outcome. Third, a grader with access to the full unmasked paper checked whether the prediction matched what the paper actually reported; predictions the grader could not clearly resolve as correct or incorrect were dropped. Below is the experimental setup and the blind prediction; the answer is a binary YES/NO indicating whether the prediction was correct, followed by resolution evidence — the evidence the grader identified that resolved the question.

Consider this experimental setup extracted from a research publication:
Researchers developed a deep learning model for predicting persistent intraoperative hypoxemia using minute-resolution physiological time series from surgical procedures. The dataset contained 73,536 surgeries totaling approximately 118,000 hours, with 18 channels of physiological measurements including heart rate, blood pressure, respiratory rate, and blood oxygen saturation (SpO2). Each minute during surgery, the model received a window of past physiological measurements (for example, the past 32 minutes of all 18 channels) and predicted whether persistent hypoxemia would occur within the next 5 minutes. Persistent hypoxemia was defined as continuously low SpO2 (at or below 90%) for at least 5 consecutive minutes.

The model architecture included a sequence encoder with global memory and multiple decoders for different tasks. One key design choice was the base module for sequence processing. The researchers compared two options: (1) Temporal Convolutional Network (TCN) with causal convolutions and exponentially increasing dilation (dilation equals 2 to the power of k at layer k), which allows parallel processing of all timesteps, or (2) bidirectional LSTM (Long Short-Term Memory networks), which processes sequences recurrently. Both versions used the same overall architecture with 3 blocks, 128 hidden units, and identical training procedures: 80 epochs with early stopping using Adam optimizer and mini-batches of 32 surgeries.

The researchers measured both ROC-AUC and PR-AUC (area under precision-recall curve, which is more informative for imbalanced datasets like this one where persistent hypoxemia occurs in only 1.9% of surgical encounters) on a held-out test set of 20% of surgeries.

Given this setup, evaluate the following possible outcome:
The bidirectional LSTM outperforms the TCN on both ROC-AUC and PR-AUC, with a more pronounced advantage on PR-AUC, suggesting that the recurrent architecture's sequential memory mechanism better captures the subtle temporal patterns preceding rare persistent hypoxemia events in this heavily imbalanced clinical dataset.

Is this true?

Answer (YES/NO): NO